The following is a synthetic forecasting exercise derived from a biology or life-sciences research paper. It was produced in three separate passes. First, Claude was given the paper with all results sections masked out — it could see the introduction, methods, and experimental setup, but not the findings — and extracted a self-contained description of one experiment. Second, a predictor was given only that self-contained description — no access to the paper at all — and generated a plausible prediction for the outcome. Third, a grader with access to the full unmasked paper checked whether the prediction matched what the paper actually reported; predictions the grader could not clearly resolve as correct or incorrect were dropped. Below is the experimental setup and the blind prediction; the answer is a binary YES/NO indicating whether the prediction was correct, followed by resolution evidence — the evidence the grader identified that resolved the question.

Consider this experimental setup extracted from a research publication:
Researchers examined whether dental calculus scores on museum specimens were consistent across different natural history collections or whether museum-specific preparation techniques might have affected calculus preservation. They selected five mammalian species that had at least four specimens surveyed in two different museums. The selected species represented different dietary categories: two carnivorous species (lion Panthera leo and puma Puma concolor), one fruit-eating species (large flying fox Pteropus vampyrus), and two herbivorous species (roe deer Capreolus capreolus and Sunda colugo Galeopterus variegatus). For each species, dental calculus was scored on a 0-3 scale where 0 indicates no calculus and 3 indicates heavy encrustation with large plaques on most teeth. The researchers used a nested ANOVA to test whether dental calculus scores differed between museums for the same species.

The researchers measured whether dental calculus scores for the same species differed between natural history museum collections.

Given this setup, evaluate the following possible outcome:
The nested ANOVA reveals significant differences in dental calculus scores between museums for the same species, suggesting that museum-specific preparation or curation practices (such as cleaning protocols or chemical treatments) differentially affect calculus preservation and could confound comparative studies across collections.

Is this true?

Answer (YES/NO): NO